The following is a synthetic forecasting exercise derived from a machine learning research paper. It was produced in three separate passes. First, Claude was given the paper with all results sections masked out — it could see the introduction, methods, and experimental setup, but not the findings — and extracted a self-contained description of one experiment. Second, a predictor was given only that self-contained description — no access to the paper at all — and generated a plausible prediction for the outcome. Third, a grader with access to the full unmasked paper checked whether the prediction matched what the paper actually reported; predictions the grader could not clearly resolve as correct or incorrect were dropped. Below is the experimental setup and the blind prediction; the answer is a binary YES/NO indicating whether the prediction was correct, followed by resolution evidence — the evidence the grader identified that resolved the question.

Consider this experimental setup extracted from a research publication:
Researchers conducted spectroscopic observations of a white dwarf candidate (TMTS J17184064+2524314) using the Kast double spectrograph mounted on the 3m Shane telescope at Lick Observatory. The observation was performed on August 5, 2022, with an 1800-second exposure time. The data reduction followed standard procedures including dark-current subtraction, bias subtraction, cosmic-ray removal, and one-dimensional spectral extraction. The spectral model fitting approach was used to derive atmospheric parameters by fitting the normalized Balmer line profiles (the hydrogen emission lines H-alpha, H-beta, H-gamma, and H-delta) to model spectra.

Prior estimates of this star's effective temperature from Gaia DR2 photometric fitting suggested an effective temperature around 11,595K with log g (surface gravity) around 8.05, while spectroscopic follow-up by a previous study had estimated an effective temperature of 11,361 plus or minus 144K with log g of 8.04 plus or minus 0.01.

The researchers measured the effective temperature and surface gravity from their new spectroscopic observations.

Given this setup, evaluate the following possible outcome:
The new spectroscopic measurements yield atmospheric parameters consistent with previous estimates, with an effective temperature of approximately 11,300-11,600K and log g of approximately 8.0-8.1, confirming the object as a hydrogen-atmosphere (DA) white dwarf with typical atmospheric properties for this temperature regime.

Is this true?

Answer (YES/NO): NO